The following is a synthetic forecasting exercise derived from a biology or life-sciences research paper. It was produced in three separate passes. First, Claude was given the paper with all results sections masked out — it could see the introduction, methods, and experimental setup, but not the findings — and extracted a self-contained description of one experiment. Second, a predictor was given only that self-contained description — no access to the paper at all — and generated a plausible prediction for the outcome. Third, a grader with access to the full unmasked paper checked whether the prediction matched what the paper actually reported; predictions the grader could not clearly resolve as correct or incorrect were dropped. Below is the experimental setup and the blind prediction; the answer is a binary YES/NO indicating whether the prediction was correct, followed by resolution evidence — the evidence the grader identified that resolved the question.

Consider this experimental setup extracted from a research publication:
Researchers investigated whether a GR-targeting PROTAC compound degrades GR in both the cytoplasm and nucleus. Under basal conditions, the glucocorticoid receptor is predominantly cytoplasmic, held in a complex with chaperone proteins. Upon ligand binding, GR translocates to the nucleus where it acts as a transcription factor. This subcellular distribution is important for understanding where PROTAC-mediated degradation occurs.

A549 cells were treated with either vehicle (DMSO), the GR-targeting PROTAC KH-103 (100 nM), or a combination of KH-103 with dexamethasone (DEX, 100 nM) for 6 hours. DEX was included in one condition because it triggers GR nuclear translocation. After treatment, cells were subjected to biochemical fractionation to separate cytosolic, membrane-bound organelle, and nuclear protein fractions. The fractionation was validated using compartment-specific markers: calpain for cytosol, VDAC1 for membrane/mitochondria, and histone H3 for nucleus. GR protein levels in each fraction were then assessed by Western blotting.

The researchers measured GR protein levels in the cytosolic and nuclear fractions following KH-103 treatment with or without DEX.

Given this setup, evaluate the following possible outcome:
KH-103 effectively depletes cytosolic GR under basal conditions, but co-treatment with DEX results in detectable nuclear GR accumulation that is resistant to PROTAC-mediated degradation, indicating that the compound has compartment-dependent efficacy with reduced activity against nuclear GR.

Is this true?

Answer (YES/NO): NO